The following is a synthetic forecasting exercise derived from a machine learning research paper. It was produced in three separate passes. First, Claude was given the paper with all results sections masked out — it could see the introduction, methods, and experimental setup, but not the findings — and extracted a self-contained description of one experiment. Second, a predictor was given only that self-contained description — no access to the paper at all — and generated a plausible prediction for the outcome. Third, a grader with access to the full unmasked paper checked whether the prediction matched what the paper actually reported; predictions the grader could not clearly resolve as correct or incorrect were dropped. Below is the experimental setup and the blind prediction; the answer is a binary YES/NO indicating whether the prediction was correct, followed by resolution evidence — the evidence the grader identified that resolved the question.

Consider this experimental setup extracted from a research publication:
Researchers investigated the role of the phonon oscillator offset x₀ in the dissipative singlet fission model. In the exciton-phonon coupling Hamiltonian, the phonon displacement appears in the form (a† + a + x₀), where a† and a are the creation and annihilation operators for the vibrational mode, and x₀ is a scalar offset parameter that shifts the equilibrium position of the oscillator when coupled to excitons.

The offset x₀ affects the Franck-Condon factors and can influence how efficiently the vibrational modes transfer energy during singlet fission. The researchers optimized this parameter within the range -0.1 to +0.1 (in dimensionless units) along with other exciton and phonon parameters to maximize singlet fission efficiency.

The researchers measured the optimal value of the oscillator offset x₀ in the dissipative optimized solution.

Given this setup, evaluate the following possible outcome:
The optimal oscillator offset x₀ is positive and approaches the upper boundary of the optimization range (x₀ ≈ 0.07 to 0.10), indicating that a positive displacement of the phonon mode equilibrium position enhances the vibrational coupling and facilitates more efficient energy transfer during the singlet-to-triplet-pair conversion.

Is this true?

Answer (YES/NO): NO